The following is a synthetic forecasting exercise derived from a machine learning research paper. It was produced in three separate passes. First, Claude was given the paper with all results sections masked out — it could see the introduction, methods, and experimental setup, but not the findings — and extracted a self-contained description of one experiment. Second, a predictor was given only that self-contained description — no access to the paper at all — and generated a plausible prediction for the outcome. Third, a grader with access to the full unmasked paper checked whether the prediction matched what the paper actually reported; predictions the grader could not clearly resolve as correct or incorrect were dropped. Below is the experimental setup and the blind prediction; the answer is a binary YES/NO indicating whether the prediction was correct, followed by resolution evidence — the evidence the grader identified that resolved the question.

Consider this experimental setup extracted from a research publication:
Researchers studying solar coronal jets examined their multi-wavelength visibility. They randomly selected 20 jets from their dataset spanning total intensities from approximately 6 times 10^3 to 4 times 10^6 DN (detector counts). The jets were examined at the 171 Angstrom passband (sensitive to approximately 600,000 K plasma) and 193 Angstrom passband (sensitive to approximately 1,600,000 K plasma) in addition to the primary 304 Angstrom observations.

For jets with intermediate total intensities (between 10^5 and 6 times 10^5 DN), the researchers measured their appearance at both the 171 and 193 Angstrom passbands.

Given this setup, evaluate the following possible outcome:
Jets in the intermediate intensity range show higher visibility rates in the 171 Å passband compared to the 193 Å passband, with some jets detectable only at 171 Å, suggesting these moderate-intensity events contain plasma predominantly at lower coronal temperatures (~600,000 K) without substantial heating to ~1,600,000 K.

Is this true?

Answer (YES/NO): NO